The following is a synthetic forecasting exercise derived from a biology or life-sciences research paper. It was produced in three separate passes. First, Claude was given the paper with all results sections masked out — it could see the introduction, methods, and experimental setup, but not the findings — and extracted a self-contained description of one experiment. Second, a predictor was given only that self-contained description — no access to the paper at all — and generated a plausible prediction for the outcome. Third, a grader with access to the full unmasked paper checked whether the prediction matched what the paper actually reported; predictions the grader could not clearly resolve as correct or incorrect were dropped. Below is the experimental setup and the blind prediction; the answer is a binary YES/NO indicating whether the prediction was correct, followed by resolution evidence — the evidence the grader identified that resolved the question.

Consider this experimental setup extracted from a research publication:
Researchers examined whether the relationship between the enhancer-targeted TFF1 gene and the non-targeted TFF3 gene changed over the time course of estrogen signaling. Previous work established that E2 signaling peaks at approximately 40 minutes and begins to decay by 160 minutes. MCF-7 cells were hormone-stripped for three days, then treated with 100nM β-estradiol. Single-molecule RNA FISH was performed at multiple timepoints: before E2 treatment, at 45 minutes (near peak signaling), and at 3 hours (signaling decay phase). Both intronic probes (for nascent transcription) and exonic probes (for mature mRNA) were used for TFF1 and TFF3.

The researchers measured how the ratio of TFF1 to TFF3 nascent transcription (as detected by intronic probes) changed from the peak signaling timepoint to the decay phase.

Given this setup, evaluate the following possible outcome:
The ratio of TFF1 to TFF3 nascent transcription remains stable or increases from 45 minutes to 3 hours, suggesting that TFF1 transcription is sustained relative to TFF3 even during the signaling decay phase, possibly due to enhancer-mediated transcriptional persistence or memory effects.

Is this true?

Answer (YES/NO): NO